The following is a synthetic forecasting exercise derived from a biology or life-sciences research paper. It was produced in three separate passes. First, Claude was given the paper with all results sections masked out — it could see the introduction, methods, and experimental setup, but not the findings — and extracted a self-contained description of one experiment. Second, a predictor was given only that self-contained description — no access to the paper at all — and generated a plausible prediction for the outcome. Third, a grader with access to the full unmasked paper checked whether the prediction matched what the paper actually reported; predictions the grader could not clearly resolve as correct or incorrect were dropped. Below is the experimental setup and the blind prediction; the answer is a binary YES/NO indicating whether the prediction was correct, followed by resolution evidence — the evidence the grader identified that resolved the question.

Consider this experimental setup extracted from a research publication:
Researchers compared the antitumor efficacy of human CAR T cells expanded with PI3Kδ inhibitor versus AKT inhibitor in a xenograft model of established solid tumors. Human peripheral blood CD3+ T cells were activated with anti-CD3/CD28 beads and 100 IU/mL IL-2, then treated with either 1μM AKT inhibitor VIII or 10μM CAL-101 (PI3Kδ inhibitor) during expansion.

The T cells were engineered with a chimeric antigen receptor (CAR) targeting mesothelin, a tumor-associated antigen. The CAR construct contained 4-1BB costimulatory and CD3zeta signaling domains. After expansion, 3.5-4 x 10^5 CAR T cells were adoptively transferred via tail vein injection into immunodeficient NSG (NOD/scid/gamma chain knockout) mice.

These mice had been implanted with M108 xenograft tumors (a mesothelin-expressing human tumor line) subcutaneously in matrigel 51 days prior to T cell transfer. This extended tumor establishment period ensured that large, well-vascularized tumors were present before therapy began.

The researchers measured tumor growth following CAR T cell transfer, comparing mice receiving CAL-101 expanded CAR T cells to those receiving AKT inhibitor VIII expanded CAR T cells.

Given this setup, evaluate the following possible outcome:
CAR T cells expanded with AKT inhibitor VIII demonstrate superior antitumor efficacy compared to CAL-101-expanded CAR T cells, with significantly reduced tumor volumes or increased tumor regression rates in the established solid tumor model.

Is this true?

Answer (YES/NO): NO